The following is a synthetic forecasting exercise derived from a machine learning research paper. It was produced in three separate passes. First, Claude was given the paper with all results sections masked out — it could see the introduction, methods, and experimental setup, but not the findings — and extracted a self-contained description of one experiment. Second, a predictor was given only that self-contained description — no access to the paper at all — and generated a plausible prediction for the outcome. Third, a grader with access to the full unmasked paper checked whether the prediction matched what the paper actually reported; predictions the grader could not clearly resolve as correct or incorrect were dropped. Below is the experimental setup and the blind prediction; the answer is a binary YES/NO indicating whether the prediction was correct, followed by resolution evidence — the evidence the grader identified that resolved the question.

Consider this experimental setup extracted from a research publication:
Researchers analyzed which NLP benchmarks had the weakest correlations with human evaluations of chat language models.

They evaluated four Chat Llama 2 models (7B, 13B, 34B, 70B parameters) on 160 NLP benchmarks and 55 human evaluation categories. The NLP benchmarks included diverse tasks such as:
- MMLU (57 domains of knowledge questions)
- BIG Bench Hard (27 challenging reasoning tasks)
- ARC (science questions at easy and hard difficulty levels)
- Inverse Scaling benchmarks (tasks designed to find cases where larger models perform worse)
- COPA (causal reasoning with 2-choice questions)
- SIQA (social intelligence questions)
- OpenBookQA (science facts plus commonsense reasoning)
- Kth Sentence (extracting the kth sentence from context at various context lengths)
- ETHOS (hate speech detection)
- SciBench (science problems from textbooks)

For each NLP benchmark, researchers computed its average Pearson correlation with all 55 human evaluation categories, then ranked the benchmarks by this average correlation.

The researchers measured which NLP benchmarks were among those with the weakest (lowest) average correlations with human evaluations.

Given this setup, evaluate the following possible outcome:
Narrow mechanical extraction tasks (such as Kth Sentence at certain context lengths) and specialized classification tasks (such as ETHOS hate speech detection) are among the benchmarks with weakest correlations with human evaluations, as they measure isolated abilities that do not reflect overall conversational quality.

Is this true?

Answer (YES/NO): YES